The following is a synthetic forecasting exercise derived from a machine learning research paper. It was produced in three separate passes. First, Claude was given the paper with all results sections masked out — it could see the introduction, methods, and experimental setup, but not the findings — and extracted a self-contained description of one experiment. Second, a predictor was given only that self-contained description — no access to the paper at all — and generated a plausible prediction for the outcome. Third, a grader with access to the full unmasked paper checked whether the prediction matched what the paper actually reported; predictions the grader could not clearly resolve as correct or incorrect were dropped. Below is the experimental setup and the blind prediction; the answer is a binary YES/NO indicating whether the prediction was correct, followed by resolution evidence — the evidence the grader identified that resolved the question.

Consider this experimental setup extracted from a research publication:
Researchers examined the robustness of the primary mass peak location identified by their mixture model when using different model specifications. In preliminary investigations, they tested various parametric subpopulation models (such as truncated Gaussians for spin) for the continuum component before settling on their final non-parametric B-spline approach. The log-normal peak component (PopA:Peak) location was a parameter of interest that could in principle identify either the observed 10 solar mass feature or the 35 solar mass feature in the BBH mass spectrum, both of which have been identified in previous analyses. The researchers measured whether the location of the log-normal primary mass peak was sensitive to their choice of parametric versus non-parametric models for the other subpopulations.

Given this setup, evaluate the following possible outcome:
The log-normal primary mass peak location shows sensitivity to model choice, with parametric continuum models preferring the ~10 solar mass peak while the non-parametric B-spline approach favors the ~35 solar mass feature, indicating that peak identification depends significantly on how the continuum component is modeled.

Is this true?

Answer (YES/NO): NO